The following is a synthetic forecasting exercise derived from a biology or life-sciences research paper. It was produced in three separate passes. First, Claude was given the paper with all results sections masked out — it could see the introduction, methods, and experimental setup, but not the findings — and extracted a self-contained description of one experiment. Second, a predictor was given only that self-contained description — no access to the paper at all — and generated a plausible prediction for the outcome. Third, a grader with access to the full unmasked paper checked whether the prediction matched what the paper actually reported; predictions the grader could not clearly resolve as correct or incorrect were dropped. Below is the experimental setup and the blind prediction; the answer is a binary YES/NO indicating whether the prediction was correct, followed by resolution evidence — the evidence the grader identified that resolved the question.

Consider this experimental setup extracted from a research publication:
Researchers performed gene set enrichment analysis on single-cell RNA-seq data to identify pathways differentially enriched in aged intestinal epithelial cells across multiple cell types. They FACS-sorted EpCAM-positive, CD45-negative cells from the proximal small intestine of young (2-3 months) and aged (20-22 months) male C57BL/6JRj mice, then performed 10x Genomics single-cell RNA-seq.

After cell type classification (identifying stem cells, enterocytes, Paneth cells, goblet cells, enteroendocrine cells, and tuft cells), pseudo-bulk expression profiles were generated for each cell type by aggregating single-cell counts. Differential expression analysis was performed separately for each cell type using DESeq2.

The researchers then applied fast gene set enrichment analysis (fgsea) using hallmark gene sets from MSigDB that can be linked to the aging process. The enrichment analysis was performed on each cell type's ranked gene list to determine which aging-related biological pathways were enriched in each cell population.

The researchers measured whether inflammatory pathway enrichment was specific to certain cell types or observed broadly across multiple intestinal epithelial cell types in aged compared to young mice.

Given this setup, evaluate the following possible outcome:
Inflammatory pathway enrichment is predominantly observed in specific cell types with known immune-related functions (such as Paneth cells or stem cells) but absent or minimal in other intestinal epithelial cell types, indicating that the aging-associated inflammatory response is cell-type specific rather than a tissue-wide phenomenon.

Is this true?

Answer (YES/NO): NO